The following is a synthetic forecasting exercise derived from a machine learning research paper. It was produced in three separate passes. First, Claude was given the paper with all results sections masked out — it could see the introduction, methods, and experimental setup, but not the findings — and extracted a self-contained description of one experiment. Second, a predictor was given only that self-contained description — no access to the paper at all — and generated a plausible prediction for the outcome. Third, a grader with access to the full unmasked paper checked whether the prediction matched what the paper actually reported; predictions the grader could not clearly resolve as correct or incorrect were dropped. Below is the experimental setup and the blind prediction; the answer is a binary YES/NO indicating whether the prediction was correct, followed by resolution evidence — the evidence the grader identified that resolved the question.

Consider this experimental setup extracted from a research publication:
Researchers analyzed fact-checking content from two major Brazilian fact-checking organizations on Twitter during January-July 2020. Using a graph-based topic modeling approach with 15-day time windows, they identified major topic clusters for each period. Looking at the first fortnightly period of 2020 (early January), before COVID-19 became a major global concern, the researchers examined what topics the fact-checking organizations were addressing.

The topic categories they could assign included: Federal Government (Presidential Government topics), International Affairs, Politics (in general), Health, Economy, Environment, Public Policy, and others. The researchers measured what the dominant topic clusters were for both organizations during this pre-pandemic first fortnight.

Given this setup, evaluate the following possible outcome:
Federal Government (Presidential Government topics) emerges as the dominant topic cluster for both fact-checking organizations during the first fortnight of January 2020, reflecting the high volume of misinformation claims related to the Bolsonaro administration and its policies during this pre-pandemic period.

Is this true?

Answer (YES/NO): NO